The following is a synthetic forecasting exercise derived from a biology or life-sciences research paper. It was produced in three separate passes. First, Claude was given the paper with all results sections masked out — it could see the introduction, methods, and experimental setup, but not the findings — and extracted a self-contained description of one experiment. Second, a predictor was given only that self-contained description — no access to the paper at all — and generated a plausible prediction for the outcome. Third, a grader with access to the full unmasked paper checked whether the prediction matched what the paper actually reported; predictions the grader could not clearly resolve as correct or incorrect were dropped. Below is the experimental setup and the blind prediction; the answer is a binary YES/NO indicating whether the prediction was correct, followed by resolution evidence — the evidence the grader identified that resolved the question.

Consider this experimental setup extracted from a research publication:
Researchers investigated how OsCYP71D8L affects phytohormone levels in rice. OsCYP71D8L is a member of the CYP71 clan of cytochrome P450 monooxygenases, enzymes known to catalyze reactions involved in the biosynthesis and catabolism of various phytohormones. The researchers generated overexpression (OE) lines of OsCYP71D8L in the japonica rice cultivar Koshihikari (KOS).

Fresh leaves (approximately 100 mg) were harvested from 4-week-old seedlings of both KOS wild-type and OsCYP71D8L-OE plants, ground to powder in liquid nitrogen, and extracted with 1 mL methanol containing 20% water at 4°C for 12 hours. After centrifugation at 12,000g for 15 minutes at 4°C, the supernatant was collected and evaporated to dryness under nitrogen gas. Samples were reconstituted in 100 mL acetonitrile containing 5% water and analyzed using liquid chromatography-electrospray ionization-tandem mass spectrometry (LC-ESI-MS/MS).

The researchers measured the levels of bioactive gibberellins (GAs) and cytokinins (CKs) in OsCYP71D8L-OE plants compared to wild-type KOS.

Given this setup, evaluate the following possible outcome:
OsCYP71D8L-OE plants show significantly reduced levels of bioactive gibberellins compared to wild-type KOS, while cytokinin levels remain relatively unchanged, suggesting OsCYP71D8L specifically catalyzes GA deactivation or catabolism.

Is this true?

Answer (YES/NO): NO